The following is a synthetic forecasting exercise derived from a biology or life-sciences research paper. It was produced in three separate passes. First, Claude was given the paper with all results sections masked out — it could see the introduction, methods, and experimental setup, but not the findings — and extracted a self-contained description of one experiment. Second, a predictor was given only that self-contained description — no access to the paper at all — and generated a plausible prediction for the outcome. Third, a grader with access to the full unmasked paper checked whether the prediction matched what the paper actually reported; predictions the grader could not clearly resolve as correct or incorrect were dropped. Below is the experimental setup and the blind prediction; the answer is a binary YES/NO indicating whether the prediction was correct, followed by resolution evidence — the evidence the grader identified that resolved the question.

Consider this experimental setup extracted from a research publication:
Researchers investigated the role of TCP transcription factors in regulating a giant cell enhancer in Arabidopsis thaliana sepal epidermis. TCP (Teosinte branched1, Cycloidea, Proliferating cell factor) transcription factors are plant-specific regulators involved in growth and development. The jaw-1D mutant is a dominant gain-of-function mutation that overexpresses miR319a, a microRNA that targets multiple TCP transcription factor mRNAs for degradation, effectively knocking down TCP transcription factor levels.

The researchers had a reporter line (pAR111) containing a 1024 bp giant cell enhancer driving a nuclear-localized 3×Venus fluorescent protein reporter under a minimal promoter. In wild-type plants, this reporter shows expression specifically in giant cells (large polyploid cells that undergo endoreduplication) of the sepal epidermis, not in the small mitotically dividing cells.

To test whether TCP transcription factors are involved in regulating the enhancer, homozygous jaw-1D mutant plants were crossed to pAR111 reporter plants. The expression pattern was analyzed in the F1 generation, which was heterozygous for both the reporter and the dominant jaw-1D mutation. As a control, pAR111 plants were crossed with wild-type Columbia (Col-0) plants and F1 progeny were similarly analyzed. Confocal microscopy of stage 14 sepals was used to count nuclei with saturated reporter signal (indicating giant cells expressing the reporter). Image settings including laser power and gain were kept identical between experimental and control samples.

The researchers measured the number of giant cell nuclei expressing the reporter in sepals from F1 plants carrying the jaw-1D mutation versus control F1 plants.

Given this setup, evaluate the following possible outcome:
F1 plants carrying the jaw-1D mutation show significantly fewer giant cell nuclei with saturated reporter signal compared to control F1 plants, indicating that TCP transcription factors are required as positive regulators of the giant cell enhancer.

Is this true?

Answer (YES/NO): YES